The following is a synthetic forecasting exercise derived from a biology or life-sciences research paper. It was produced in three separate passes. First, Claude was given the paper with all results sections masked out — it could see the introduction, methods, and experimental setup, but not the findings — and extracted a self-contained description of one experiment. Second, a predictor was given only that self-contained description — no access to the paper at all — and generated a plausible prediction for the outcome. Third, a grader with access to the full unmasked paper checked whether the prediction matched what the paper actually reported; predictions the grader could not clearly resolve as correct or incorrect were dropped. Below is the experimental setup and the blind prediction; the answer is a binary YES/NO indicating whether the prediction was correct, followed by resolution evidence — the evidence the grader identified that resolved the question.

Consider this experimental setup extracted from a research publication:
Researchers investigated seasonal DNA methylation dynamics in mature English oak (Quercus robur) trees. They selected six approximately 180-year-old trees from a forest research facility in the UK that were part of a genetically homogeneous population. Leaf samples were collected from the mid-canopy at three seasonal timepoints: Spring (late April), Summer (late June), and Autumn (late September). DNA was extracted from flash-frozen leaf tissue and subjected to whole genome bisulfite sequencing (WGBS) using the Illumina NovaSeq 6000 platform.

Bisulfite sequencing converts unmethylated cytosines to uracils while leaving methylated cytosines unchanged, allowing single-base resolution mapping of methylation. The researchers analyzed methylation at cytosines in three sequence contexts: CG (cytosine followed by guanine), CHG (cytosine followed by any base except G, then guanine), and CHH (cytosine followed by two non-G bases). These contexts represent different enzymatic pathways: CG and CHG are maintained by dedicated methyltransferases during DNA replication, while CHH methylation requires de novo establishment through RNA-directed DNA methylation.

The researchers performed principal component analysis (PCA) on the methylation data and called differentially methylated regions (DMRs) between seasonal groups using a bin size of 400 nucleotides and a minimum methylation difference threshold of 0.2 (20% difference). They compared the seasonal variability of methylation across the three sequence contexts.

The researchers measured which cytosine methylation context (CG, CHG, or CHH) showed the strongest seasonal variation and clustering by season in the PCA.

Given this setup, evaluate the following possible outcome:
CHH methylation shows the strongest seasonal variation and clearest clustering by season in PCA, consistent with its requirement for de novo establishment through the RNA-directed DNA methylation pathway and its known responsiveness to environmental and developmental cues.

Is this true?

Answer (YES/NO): YES